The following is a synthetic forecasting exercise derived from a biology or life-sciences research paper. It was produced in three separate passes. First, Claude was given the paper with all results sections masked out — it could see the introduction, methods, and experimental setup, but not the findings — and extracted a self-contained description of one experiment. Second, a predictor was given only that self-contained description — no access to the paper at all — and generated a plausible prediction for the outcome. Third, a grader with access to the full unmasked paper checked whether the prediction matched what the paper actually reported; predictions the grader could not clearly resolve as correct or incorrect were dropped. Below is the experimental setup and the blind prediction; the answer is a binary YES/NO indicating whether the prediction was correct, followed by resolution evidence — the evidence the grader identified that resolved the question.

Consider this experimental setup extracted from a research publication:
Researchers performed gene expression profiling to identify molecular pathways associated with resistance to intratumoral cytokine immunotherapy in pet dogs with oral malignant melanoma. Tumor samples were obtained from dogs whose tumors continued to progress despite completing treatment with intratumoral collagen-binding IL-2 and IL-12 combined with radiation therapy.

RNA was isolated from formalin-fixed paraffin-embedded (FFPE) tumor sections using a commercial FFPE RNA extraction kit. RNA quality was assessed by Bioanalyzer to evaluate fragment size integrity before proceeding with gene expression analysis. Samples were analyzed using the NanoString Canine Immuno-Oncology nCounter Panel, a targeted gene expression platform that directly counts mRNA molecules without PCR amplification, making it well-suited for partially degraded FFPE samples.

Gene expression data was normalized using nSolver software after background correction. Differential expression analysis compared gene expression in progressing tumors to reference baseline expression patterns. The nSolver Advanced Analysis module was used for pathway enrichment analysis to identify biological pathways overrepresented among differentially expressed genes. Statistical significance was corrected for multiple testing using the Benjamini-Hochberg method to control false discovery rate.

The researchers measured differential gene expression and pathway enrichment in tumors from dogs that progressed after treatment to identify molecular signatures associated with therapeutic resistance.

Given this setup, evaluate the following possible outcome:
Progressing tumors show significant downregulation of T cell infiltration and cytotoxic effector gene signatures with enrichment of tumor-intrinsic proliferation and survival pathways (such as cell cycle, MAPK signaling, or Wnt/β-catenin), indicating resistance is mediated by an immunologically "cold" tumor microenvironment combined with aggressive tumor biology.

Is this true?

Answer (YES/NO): NO